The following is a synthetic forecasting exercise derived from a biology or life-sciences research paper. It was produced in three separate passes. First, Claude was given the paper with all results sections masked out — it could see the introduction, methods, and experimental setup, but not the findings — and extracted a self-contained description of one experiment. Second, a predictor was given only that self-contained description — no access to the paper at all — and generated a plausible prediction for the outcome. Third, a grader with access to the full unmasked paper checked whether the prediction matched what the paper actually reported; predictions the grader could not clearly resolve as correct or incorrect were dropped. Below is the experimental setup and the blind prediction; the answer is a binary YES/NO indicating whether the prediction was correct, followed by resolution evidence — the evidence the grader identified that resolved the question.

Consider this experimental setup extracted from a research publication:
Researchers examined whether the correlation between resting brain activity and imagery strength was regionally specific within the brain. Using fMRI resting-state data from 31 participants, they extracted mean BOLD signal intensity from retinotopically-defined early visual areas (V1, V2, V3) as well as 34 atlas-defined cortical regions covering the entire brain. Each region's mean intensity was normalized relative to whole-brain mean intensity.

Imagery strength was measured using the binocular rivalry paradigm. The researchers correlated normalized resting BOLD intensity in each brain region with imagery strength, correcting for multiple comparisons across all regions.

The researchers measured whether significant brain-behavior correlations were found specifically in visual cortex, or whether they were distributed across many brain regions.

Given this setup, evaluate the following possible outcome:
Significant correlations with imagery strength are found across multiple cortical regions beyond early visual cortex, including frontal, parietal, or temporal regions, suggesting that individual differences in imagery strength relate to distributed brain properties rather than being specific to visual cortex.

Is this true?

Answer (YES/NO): NO